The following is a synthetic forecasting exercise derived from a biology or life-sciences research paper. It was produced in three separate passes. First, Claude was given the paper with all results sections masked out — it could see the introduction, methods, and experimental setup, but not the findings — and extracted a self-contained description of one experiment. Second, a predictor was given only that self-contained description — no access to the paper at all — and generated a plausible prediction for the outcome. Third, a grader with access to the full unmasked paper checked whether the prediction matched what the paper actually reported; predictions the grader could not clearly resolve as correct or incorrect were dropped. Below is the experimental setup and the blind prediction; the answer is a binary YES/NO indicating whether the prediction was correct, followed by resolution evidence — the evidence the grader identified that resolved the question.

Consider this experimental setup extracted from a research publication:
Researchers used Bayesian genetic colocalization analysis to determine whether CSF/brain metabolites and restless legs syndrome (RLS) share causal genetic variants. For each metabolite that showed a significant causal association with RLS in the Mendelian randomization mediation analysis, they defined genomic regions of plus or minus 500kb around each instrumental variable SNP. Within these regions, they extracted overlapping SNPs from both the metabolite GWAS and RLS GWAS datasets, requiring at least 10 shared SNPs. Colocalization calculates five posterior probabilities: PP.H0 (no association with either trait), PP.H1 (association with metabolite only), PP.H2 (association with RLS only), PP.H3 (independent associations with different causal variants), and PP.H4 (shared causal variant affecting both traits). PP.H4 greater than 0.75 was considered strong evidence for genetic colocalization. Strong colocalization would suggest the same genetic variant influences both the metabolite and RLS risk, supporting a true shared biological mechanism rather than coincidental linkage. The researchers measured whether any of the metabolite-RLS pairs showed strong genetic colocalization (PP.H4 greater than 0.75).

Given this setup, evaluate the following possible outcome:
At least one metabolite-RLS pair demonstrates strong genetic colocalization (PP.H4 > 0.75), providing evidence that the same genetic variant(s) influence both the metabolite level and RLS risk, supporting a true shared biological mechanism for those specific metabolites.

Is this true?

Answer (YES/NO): YES